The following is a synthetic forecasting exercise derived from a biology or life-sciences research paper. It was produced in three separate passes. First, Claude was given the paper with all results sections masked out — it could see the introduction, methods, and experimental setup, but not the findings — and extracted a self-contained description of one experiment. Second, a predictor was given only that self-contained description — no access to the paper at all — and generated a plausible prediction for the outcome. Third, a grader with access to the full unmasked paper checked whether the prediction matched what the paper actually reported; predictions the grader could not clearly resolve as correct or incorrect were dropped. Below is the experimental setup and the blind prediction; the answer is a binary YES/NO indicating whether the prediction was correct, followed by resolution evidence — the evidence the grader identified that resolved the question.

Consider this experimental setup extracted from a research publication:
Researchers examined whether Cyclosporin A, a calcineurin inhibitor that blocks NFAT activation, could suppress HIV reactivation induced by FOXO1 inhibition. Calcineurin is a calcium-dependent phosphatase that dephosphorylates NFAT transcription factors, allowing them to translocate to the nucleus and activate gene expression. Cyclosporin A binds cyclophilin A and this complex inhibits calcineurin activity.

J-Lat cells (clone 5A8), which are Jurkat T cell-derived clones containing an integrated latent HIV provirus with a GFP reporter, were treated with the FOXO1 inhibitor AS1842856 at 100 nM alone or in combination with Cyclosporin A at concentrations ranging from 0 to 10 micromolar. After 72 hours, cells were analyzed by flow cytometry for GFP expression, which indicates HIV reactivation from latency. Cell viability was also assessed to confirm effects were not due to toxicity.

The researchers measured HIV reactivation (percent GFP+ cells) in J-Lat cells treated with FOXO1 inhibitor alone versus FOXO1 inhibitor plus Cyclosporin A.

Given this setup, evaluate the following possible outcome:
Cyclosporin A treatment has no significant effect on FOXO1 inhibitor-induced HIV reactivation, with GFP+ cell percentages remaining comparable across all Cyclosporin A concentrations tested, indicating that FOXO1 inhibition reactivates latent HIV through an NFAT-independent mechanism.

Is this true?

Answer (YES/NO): NO